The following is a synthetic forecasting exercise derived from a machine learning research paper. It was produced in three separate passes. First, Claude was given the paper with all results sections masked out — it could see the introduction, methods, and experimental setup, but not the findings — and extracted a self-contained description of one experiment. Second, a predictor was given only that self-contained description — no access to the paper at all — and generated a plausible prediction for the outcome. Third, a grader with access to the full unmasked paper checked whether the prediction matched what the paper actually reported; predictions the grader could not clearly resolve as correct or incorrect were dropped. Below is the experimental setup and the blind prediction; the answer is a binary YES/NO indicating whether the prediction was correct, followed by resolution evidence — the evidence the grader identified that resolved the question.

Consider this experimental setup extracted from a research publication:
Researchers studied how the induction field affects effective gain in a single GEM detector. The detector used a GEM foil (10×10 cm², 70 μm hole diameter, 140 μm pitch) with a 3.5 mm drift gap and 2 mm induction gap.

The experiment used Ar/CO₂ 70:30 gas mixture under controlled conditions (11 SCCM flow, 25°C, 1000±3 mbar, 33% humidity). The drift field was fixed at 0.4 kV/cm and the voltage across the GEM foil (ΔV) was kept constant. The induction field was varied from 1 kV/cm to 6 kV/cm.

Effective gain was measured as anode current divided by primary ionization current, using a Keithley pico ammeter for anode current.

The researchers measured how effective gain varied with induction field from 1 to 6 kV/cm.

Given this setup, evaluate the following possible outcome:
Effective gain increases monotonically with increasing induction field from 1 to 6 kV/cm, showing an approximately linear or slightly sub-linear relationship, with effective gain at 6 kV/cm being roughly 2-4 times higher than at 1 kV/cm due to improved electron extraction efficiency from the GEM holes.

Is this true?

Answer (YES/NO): NO